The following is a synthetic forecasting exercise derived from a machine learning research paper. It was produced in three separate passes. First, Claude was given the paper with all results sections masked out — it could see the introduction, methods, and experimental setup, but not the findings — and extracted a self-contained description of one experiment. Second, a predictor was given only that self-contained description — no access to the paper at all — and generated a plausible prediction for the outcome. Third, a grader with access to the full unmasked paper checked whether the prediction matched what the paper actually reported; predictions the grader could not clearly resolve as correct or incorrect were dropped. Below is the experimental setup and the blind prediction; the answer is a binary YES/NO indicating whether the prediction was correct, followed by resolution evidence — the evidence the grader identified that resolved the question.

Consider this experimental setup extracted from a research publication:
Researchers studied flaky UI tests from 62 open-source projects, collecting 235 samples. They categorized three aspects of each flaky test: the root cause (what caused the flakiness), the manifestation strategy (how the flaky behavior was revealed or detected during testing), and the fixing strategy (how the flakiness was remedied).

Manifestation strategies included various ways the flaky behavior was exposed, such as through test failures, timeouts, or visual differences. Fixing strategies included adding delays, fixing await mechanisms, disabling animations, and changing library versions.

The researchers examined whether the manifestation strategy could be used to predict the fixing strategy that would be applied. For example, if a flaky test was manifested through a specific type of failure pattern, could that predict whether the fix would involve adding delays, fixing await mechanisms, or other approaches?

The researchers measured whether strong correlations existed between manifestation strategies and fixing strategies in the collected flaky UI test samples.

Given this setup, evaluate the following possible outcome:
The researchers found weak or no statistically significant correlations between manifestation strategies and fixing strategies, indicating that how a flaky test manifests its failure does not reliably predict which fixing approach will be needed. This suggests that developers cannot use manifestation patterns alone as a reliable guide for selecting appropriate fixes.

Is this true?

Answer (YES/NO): YES